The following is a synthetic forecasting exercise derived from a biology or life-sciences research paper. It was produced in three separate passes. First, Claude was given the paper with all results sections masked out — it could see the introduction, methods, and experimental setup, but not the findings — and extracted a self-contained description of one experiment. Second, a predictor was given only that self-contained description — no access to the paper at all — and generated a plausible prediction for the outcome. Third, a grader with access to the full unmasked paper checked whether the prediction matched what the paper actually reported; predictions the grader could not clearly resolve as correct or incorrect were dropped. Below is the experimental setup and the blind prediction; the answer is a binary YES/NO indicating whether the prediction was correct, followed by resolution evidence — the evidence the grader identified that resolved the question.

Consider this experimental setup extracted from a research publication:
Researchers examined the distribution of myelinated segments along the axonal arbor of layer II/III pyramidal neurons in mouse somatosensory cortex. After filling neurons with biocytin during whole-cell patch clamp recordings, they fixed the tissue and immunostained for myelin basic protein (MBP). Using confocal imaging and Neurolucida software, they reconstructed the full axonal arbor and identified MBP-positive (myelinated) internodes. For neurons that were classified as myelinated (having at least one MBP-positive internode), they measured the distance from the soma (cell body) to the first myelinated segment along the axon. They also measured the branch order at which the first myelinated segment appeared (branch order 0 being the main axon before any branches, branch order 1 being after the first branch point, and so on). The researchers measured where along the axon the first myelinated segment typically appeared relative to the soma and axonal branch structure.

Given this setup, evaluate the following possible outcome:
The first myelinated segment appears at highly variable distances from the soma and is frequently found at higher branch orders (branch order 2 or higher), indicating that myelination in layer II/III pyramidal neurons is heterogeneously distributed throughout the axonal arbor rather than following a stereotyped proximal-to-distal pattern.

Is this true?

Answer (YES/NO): NO